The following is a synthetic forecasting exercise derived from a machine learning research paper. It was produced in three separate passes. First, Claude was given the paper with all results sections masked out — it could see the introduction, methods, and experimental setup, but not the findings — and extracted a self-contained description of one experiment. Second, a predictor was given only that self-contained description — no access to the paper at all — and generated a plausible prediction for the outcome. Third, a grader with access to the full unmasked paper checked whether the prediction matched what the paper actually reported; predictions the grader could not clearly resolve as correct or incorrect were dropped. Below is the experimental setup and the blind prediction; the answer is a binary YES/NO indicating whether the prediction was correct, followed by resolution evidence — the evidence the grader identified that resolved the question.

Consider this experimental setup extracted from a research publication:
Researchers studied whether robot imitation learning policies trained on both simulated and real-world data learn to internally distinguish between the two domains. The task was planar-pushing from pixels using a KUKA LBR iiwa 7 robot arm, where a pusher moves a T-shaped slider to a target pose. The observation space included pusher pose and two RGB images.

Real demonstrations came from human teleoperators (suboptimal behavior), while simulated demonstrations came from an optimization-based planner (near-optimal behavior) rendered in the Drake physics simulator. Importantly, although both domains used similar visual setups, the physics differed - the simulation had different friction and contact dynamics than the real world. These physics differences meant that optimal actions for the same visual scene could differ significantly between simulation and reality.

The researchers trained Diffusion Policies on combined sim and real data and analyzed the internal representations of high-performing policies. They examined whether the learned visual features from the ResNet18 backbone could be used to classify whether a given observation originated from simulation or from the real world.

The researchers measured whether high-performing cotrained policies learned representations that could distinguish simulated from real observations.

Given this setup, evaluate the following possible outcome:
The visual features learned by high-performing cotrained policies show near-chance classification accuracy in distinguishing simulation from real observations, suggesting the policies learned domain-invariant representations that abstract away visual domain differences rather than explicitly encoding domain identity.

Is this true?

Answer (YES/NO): NO